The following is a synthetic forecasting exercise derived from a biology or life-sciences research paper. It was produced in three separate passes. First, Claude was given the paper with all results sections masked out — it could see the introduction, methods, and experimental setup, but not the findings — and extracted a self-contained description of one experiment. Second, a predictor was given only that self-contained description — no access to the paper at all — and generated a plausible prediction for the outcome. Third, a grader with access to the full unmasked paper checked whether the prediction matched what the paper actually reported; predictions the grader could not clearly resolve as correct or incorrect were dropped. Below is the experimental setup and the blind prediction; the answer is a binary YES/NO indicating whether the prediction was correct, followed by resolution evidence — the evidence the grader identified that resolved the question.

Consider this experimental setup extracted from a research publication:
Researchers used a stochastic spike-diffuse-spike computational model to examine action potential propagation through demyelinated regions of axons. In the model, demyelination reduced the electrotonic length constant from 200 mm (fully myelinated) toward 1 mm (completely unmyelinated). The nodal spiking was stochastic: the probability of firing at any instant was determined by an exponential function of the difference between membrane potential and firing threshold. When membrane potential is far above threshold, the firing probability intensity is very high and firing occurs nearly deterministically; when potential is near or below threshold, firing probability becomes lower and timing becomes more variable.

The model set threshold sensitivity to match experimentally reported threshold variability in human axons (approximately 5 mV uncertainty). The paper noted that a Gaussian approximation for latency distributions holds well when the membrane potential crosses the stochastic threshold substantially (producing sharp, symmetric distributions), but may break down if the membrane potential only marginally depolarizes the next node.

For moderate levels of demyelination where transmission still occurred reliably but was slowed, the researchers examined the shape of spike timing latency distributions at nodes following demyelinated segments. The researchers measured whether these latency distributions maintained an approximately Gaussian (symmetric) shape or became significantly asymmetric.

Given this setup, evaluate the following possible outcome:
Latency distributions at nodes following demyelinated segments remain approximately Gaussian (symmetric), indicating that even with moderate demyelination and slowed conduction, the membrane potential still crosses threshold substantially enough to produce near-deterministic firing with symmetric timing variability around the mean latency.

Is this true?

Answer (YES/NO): YES